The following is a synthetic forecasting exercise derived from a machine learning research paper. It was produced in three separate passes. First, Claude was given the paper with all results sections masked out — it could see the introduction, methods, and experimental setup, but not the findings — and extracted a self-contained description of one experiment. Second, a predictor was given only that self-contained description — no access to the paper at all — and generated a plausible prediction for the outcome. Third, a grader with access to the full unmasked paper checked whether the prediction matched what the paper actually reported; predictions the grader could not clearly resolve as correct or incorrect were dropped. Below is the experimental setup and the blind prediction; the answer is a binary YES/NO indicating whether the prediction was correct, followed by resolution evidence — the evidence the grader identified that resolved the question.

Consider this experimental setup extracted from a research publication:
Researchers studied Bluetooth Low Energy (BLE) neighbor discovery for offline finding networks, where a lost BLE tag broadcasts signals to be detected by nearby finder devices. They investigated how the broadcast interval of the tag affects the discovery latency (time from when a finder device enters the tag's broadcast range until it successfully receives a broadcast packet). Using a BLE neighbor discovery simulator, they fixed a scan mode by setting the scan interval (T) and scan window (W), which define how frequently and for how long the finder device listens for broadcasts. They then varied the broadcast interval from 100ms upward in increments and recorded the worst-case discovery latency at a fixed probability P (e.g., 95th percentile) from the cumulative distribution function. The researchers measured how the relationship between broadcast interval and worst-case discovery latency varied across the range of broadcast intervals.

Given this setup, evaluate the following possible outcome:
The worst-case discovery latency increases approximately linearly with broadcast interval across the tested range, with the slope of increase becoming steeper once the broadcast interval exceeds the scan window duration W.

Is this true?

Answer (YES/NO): NO